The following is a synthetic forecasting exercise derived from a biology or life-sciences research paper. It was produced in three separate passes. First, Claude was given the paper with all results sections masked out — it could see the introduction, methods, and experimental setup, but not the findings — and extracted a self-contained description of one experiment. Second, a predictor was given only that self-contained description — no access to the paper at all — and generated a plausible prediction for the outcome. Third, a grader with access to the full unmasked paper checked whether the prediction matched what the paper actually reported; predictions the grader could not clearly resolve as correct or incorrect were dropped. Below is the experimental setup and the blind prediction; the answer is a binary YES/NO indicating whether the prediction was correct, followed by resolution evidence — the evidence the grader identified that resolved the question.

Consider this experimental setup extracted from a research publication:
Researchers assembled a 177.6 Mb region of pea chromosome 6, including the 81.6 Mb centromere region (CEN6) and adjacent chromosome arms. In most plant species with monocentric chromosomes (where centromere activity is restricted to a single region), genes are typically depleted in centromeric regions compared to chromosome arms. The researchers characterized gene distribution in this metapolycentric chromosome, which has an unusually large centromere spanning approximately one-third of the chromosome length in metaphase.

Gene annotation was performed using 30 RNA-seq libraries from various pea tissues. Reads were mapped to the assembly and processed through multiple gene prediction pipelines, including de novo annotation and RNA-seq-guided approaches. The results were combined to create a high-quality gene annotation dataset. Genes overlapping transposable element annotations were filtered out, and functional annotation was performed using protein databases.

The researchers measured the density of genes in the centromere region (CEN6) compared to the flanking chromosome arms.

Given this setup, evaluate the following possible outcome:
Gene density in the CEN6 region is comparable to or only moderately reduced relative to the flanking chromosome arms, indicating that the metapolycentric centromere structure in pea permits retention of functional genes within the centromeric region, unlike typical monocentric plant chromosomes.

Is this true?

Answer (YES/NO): YES